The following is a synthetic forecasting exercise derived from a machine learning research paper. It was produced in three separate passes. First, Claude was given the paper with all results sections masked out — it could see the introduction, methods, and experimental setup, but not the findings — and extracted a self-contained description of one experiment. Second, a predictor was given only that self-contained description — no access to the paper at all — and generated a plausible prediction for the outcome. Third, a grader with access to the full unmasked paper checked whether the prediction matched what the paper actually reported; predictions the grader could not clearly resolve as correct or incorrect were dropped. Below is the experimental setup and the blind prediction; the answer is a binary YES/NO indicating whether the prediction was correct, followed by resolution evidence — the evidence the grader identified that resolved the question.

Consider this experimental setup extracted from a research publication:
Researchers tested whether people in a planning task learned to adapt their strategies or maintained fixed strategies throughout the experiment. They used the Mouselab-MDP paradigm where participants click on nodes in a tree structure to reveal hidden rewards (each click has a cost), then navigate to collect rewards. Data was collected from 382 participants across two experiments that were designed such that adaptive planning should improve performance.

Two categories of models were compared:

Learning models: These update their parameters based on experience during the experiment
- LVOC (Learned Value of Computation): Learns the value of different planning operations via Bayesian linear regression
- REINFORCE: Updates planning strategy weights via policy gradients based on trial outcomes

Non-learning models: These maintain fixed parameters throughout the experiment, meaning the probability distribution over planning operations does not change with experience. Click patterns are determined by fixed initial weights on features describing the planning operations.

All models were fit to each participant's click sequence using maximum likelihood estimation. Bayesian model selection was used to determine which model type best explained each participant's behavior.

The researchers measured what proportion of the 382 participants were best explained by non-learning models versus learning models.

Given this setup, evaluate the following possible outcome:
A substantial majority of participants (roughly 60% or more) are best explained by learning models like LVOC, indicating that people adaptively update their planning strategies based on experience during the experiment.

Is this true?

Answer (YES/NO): YES